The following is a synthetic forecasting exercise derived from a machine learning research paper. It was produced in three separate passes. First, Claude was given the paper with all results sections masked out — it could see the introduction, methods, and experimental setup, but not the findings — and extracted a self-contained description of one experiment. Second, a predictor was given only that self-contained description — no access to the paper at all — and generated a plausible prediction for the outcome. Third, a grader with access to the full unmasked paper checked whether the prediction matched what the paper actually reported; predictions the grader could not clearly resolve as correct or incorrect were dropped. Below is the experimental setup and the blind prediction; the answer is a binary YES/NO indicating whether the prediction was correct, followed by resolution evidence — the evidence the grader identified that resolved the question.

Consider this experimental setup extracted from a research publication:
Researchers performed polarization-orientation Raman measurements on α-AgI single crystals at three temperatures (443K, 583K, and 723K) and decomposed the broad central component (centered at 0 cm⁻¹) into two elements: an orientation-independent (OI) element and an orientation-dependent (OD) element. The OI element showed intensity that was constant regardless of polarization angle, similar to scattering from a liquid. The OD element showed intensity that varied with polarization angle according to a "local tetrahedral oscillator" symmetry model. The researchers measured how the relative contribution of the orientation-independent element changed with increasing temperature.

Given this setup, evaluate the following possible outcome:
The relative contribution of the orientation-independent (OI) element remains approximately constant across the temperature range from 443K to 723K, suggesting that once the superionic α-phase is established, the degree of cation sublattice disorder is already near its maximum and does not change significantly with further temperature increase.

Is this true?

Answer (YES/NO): NO